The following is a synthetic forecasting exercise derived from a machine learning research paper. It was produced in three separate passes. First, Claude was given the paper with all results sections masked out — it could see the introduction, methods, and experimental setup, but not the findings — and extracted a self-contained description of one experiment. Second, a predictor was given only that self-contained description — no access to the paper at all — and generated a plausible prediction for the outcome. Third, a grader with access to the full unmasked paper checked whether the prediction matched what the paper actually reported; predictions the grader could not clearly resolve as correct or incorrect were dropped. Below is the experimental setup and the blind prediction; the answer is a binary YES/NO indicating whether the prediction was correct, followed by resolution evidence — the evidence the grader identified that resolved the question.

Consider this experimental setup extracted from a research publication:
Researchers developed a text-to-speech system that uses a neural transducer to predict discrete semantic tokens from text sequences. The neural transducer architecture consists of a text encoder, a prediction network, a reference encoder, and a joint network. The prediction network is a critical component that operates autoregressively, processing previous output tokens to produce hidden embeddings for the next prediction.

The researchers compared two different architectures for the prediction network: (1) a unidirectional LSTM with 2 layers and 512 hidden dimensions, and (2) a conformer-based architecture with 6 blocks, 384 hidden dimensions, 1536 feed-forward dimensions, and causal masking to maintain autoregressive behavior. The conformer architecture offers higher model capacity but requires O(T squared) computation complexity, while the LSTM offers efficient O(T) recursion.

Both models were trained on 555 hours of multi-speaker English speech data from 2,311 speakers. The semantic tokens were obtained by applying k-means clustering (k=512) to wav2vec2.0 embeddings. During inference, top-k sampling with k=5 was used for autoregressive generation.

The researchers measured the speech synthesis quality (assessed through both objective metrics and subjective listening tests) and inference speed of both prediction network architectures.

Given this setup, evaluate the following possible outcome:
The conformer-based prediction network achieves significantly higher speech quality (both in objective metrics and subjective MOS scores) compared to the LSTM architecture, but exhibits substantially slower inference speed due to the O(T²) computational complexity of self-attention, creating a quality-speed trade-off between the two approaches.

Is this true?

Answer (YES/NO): NO